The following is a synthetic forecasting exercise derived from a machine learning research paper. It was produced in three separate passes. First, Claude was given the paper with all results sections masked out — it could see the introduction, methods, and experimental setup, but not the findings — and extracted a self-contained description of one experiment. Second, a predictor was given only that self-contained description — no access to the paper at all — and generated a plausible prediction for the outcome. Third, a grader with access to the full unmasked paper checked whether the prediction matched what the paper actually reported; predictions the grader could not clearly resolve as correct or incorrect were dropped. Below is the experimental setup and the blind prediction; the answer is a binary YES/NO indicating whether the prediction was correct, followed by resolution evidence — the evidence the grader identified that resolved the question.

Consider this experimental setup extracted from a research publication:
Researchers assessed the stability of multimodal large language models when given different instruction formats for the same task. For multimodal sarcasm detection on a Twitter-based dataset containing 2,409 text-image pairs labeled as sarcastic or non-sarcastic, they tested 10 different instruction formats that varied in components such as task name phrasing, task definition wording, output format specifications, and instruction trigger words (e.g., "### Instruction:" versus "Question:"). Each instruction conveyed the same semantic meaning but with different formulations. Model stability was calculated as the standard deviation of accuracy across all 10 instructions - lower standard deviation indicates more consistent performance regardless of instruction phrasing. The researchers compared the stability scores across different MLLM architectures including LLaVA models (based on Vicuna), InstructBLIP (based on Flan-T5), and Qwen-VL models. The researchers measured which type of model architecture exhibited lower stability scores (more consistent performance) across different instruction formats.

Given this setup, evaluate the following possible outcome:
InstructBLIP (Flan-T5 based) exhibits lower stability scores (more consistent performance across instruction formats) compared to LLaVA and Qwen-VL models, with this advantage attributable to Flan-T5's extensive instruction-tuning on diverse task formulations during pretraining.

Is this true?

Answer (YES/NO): NO